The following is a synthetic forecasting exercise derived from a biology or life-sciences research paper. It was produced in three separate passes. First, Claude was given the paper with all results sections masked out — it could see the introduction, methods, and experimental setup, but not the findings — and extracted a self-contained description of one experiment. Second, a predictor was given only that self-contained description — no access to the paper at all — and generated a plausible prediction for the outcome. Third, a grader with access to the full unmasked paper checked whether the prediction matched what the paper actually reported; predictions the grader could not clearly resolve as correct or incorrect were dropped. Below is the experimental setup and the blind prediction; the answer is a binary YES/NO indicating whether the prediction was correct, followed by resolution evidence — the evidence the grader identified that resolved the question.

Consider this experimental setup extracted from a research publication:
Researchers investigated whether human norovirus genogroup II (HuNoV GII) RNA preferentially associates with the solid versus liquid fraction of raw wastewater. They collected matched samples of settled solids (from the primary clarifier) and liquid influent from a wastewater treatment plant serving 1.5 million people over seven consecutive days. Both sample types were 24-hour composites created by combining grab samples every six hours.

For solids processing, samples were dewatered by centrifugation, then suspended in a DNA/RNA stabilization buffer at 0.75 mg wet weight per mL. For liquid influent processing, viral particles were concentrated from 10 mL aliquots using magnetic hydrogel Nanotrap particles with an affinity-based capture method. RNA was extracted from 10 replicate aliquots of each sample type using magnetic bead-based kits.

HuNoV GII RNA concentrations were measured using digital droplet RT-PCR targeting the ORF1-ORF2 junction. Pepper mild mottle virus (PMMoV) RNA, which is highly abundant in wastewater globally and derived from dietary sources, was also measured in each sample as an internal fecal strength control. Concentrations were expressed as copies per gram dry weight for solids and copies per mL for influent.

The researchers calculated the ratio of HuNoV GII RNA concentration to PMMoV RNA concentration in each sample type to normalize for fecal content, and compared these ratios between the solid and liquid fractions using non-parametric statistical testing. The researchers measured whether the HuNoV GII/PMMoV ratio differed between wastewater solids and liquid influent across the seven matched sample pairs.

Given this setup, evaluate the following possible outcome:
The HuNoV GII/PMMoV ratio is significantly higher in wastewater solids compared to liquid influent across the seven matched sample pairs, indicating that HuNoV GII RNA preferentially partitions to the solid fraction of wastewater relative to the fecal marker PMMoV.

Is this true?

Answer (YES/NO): NO